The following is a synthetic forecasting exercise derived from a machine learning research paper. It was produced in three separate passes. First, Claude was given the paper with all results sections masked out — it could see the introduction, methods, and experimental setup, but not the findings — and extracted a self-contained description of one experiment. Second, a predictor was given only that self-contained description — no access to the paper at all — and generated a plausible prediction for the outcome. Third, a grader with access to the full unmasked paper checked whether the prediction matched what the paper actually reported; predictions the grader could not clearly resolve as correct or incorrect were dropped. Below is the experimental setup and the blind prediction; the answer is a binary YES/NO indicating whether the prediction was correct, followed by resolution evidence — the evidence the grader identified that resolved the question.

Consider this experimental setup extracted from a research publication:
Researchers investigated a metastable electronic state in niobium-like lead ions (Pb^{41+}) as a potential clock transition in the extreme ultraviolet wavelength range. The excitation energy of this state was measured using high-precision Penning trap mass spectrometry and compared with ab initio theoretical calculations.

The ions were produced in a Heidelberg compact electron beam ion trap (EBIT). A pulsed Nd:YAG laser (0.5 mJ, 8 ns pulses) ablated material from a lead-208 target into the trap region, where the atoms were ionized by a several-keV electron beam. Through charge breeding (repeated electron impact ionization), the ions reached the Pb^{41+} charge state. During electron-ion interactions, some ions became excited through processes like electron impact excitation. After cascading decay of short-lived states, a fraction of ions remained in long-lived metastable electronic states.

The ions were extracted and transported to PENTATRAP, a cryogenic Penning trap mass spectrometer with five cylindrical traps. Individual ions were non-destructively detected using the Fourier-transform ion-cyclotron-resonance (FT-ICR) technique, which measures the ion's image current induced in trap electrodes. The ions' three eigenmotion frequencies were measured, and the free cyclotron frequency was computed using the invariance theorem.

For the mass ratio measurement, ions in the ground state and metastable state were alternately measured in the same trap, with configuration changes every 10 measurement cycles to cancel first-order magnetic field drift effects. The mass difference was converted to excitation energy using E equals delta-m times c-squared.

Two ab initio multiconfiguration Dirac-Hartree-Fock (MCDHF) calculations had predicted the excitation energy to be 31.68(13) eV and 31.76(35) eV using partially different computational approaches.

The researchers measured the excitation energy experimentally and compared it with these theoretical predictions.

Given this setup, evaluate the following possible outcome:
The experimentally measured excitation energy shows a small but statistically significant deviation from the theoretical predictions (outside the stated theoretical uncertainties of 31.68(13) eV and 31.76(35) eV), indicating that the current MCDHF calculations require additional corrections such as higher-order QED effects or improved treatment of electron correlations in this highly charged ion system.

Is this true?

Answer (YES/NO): NO